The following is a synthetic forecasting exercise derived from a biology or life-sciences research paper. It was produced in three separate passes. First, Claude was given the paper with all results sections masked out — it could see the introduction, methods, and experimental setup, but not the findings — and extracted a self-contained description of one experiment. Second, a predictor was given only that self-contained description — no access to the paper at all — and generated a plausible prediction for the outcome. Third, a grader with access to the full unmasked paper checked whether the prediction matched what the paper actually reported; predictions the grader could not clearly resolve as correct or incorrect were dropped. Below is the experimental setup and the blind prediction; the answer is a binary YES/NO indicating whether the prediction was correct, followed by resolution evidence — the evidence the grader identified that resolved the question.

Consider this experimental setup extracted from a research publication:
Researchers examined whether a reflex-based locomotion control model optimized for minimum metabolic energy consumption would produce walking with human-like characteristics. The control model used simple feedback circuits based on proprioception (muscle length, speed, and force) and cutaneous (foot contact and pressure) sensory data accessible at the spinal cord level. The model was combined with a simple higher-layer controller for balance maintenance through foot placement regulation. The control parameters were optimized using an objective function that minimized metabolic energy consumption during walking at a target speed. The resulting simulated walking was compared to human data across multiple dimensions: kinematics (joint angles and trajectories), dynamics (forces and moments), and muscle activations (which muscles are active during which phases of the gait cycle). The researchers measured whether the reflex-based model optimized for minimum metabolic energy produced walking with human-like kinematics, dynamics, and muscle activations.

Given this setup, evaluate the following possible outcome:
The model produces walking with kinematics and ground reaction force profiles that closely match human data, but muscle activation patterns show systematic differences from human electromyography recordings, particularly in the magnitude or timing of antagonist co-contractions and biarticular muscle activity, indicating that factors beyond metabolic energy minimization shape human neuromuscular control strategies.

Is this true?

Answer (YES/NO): NO